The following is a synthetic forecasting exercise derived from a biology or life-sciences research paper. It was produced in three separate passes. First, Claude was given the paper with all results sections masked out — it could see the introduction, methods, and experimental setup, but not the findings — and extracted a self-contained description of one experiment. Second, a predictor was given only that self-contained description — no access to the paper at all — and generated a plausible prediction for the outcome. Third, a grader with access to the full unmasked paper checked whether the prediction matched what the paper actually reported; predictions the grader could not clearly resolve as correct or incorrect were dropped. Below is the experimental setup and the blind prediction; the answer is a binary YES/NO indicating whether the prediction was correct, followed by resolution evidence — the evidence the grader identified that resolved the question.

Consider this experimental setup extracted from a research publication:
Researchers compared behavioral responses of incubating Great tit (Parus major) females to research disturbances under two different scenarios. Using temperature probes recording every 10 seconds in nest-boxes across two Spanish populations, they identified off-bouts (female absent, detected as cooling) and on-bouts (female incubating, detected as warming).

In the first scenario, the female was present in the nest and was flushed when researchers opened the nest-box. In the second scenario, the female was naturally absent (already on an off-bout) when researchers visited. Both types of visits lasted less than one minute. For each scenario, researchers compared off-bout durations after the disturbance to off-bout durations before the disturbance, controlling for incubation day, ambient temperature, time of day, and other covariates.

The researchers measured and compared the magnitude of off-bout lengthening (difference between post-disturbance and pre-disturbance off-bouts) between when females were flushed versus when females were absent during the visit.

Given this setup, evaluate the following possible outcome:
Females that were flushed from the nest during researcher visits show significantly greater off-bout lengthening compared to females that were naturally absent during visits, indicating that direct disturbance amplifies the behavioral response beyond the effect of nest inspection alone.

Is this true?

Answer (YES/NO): YES